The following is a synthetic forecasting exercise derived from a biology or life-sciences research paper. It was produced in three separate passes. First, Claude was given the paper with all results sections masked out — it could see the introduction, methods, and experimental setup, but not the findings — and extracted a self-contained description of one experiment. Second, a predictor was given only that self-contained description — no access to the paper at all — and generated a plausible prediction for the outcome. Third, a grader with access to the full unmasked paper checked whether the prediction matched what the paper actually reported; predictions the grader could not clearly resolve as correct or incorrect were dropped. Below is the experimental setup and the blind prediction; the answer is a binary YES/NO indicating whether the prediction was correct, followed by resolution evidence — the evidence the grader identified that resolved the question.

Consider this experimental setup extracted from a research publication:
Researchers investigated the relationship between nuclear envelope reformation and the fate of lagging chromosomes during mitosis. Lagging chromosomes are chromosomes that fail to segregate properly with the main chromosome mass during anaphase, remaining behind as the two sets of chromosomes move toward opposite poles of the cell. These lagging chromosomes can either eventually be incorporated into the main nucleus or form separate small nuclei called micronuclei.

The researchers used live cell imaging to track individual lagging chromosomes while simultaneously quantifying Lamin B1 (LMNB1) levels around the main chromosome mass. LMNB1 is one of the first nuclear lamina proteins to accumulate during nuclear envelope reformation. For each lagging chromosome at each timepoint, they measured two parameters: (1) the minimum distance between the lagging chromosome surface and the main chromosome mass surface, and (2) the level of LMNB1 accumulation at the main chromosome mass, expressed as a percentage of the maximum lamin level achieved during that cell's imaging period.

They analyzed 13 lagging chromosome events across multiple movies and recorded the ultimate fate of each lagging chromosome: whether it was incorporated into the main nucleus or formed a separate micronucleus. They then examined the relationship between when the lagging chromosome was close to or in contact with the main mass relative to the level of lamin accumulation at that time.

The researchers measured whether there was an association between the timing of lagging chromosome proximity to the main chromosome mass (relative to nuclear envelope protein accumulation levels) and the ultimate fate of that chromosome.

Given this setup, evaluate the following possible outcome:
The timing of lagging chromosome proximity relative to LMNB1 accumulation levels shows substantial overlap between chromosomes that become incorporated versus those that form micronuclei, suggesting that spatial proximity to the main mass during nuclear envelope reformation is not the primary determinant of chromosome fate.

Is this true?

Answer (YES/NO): NO